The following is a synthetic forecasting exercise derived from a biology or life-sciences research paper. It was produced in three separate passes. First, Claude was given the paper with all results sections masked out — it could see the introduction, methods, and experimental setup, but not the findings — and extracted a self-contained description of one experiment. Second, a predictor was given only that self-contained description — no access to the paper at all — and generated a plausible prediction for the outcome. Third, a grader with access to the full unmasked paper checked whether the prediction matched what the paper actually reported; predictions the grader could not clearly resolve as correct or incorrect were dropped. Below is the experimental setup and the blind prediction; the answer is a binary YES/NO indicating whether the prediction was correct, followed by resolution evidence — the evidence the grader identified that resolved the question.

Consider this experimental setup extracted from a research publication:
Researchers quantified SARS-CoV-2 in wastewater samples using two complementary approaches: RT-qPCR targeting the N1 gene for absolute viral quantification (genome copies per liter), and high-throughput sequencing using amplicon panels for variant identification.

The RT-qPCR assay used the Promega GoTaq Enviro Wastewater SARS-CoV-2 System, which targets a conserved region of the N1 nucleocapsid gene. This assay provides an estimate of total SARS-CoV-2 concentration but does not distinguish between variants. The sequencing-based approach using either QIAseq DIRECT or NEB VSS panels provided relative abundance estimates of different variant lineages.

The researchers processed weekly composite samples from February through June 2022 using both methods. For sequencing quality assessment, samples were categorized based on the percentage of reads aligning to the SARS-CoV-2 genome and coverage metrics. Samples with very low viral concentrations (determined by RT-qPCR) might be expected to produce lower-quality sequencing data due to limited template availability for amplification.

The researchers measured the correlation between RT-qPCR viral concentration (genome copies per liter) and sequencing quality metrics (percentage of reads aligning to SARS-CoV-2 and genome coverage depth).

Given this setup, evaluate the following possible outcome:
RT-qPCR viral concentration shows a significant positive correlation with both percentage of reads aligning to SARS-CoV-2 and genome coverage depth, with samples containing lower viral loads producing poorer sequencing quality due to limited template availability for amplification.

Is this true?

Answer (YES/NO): YES